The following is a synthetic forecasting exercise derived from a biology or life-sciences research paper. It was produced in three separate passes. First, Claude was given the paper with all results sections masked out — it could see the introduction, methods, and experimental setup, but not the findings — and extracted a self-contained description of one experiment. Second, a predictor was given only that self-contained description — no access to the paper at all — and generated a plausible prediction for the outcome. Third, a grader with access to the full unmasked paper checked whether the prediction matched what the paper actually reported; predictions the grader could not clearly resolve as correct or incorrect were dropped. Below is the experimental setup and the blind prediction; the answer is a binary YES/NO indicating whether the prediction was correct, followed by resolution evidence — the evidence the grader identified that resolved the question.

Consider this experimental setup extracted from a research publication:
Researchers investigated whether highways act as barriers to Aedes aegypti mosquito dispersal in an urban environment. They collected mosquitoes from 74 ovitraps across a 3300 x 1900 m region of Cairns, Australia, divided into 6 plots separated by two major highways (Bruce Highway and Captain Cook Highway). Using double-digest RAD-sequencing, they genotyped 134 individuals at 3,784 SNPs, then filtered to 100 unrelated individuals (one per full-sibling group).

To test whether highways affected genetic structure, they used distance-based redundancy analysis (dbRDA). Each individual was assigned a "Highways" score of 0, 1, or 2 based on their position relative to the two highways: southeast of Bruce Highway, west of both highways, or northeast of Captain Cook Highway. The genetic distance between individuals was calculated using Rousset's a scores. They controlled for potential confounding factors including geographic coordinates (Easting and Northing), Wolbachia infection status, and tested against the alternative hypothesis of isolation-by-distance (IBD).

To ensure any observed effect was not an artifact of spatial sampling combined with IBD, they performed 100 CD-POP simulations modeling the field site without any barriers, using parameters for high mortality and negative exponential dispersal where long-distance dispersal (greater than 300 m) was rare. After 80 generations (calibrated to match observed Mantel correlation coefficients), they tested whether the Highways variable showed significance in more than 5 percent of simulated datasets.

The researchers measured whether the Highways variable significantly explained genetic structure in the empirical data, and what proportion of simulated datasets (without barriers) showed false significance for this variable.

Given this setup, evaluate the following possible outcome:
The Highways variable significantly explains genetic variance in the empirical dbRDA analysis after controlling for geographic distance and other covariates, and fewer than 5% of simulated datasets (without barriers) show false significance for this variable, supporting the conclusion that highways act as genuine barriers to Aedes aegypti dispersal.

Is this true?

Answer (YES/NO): YES